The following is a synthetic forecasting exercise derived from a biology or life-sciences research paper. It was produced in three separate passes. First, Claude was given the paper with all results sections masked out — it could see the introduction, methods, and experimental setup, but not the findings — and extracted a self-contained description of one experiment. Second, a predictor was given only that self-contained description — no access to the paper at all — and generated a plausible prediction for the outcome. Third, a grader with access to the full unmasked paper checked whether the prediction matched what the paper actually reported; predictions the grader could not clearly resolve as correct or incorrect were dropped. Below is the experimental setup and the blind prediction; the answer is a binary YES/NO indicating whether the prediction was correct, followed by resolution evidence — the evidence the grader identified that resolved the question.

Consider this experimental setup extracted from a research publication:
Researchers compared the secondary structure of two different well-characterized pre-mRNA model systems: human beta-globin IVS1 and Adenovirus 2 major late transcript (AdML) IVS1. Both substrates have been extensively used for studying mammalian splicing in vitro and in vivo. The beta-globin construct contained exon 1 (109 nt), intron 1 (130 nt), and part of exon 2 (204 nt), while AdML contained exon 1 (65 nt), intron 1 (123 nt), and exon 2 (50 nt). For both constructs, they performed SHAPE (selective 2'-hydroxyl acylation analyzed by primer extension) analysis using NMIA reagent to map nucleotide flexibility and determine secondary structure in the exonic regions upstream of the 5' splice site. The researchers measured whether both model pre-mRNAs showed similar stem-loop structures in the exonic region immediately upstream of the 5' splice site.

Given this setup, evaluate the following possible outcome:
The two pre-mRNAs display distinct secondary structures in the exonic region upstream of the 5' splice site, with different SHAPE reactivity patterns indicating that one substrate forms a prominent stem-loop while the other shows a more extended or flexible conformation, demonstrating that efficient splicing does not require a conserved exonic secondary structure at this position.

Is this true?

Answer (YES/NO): NO